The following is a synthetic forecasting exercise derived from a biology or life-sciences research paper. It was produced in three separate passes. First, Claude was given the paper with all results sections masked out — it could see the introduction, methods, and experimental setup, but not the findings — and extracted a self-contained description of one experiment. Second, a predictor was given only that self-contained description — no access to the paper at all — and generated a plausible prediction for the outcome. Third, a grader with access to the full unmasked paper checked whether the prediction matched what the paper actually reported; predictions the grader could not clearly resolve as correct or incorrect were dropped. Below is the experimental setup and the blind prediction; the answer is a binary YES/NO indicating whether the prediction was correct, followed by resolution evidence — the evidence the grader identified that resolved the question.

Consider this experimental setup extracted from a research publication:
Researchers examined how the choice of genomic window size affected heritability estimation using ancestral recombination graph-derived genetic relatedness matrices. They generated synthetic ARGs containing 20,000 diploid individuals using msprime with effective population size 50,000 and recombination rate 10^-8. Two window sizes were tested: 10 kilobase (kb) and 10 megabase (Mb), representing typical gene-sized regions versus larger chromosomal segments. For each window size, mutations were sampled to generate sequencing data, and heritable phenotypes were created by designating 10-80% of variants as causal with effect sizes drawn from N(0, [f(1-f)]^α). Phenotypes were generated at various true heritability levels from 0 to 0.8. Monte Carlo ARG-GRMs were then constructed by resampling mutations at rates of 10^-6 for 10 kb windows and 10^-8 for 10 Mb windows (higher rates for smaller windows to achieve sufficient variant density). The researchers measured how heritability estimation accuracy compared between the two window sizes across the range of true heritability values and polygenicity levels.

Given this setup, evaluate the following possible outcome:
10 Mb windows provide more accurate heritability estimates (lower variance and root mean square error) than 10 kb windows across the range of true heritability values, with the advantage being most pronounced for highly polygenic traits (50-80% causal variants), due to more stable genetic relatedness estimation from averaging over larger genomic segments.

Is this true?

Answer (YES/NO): NO